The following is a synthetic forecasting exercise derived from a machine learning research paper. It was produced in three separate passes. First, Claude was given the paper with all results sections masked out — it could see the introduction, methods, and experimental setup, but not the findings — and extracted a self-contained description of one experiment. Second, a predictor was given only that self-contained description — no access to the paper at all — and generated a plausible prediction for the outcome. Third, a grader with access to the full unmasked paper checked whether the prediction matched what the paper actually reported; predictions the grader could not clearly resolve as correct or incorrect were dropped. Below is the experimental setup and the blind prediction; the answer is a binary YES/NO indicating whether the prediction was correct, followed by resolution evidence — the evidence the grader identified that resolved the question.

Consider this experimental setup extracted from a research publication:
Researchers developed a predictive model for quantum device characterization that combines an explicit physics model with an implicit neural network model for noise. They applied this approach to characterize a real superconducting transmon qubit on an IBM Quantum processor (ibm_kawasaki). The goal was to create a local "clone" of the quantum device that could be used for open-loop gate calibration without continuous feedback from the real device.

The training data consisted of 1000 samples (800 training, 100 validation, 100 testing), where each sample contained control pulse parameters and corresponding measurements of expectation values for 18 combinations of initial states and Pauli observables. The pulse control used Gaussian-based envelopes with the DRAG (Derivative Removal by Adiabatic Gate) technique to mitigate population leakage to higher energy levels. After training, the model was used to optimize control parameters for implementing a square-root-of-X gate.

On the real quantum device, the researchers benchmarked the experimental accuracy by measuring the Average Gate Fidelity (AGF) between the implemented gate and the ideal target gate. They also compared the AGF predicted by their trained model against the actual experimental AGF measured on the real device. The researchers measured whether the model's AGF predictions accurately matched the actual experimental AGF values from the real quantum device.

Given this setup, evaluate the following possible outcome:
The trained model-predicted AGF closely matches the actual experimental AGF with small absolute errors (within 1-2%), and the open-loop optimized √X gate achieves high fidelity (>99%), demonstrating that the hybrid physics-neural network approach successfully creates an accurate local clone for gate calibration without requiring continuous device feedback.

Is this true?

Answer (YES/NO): NO